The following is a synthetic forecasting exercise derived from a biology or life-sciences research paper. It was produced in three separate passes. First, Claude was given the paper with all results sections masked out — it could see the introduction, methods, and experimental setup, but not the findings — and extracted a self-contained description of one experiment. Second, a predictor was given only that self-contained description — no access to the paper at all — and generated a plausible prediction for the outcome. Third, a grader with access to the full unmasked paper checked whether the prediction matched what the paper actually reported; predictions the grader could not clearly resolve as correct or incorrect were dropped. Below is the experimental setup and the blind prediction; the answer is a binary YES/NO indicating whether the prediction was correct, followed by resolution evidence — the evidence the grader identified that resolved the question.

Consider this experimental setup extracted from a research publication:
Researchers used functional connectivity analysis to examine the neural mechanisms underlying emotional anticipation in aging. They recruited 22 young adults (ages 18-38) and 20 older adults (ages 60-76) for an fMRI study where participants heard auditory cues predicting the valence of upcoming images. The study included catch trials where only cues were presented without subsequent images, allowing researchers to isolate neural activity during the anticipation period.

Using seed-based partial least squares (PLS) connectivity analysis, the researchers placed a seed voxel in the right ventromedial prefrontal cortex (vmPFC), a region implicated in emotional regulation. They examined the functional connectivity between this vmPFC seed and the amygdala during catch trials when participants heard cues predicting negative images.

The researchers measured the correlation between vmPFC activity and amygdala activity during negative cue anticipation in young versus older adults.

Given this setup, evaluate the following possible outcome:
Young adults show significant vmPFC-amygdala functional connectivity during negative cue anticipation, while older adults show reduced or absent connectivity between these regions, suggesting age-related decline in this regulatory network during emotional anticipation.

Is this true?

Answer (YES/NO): NO